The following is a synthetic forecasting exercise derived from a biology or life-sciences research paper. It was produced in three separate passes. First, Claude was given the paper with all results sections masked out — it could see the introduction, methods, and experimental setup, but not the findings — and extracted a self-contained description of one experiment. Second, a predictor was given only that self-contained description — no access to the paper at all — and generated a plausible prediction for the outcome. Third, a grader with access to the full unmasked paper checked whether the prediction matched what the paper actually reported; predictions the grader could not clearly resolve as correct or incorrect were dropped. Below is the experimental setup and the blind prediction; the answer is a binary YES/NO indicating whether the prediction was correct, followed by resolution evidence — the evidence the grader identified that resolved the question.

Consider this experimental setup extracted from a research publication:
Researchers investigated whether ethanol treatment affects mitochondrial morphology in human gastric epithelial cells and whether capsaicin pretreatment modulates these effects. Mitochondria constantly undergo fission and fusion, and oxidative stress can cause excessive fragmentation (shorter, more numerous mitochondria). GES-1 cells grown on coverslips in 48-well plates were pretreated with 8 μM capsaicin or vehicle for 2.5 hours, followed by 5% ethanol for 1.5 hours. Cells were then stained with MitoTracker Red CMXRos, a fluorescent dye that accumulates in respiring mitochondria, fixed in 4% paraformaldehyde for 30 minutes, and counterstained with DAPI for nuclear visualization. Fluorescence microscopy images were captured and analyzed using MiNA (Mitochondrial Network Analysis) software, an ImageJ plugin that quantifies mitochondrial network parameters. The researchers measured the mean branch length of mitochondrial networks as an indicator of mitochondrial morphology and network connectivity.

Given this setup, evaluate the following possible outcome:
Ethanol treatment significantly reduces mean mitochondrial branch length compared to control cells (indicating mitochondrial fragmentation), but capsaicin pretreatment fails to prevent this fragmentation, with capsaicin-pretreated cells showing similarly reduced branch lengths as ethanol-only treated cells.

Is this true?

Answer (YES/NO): NO